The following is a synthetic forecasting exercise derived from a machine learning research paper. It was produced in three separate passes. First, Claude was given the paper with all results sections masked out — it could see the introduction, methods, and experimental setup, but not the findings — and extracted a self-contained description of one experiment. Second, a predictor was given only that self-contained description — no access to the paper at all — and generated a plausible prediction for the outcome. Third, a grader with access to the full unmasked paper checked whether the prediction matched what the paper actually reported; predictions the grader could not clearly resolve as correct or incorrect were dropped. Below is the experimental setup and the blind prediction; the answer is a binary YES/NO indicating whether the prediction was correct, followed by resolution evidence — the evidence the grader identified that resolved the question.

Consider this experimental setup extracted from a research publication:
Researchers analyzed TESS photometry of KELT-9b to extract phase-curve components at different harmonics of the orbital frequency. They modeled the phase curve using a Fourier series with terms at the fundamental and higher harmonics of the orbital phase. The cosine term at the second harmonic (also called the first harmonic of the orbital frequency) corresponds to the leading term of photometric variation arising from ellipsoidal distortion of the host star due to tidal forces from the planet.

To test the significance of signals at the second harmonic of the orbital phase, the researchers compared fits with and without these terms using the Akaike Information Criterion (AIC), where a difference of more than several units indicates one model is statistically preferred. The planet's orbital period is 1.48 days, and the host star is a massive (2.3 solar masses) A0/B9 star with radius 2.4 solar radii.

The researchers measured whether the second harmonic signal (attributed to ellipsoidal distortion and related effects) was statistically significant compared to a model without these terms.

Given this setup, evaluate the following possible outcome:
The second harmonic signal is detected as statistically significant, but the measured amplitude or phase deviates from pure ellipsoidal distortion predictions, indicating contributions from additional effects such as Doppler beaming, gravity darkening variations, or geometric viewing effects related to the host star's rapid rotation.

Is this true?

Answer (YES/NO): YES